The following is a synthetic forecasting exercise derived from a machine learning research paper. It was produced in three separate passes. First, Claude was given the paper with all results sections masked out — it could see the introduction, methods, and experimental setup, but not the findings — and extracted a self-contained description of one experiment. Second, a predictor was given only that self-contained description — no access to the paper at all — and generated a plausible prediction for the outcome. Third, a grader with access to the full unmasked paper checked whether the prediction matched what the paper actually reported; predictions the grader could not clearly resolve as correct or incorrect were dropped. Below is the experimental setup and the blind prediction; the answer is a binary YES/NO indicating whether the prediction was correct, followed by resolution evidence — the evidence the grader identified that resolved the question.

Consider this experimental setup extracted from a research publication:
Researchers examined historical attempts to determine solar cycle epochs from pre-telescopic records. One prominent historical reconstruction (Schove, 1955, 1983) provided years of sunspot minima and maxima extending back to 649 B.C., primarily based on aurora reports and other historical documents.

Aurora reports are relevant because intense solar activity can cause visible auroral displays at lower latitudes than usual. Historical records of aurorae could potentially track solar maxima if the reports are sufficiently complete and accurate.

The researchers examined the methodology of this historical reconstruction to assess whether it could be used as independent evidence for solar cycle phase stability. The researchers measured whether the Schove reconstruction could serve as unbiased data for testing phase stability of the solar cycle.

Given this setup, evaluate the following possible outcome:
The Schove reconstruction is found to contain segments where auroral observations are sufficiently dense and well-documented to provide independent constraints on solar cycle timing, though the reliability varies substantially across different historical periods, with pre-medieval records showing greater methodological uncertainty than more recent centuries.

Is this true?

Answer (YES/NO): NO